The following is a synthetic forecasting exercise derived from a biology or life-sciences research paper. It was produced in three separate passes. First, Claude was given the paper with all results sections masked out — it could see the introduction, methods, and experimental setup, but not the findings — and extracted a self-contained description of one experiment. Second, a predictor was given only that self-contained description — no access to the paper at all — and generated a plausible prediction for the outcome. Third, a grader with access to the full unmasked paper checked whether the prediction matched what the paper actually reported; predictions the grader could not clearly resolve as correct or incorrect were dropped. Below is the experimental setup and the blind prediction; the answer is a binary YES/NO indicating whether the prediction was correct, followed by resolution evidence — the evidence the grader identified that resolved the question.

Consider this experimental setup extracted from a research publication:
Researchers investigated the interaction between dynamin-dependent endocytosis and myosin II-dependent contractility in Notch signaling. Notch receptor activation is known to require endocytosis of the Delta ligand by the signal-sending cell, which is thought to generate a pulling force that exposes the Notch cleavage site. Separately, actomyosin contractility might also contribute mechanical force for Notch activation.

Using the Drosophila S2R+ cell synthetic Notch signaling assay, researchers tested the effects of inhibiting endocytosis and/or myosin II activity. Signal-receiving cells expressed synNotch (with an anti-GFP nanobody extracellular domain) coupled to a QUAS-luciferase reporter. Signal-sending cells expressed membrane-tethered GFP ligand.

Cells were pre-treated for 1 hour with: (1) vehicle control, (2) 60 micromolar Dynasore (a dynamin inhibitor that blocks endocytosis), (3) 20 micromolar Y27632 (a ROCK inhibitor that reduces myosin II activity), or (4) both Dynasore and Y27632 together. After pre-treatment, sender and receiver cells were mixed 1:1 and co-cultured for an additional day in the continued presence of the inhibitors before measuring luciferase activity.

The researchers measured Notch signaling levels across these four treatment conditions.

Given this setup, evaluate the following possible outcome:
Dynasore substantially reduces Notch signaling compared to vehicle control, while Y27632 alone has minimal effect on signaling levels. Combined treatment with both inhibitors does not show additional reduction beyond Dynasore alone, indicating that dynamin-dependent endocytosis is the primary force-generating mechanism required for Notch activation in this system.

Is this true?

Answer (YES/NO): NO